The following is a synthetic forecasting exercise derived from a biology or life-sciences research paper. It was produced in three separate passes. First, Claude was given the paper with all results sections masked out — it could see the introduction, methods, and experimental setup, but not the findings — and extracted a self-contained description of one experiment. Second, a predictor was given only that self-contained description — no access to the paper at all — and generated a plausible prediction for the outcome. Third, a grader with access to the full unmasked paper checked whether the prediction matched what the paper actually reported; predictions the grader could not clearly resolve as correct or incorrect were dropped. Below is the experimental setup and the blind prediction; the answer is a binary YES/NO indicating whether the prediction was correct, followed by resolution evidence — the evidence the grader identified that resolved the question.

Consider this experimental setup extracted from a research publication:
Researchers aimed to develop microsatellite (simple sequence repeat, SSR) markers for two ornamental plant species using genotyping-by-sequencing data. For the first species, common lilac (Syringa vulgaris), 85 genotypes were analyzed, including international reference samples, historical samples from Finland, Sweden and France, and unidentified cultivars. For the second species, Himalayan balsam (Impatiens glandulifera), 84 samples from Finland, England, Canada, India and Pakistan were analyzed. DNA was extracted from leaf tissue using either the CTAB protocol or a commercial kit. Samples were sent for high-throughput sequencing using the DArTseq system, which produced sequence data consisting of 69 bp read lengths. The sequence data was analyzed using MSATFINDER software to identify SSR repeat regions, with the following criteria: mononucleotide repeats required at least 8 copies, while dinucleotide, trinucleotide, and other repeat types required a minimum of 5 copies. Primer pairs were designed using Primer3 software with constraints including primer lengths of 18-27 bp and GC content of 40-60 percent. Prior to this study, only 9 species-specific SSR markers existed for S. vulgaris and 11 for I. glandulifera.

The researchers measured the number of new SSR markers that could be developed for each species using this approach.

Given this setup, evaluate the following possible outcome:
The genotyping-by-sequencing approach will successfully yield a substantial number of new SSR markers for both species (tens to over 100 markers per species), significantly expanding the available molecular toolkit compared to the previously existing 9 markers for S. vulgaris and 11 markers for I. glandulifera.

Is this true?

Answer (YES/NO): NO